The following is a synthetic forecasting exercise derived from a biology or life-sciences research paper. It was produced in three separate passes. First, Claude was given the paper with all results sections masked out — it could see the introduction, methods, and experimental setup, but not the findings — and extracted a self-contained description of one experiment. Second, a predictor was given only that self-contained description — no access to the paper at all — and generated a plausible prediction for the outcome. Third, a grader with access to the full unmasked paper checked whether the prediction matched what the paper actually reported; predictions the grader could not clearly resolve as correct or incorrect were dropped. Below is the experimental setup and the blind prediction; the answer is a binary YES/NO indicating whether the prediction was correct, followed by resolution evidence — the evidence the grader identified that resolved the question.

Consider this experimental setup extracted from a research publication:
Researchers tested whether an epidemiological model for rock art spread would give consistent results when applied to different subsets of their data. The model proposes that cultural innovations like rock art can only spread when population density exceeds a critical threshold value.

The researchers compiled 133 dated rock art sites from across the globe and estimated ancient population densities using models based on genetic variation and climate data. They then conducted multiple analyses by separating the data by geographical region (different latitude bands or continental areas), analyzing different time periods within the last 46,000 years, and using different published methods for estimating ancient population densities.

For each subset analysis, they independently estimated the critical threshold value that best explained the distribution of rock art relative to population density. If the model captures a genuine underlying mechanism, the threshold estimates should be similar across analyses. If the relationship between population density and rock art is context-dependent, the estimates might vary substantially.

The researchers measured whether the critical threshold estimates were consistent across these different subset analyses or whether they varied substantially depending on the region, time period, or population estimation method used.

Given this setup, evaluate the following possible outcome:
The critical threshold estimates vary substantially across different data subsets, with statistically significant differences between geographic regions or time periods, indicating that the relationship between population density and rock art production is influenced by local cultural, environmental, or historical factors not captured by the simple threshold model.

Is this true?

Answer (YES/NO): NO